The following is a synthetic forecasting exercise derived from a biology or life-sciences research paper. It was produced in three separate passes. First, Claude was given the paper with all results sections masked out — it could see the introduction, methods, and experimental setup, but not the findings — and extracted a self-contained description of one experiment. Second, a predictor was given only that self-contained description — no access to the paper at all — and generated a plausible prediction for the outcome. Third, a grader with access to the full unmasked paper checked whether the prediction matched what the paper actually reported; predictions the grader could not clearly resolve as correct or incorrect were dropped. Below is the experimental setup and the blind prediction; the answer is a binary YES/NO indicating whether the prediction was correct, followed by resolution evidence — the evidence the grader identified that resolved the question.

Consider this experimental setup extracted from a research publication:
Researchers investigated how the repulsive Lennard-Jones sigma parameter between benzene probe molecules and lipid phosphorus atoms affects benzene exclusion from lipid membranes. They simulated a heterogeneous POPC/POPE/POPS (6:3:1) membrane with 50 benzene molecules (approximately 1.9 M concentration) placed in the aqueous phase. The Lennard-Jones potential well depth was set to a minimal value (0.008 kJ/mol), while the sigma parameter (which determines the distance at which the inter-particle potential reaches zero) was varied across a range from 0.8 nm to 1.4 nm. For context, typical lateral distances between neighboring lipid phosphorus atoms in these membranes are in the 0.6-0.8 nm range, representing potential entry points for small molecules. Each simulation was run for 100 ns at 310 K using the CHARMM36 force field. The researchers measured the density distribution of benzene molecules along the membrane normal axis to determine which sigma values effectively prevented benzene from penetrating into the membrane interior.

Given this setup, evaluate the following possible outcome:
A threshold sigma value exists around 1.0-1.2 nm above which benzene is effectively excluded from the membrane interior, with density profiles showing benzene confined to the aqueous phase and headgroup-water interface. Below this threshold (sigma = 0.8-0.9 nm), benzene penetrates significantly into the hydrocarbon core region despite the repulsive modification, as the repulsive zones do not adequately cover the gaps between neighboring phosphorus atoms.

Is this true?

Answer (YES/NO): YES